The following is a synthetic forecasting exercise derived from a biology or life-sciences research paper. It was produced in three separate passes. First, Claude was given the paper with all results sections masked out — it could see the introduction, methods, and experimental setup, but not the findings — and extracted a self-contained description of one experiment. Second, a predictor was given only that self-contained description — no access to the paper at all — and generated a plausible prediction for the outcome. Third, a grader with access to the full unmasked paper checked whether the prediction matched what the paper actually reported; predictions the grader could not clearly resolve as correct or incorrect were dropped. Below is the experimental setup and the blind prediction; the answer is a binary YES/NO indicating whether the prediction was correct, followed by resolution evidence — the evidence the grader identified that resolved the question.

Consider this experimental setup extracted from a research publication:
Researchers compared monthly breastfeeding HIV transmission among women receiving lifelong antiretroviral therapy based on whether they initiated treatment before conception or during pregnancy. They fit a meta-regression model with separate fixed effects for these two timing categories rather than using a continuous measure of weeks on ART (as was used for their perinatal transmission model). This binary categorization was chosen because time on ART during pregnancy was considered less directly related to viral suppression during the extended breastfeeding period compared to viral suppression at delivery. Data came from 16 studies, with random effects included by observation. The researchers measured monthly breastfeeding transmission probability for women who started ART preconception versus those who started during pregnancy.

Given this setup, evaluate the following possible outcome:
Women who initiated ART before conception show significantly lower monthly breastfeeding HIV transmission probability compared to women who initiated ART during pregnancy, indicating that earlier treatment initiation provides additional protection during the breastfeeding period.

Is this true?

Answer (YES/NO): YES